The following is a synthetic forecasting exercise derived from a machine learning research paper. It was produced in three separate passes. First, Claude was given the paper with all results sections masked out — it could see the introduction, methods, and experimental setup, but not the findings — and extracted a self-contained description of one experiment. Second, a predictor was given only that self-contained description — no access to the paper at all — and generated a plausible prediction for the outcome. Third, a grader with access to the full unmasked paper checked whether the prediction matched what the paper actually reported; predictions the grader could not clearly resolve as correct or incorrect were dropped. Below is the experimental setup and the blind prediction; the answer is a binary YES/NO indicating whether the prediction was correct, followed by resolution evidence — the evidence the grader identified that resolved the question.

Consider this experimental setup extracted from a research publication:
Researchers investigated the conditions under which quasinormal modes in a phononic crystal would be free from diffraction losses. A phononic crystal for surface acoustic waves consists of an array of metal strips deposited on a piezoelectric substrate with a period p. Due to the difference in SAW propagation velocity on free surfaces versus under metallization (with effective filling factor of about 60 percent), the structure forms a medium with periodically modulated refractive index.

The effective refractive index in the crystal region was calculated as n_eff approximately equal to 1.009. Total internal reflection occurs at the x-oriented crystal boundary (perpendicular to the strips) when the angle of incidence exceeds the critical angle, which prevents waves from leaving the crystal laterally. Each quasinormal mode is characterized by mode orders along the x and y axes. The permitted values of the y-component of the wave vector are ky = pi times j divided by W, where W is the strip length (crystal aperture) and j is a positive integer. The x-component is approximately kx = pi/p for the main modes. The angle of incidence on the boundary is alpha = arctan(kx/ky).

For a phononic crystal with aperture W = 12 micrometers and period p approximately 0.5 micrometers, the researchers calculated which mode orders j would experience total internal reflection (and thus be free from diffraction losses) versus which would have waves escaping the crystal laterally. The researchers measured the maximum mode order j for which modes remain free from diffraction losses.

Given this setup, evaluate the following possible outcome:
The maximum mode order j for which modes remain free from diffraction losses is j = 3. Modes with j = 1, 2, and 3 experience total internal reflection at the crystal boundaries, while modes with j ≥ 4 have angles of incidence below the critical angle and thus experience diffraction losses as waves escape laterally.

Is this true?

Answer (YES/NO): YES